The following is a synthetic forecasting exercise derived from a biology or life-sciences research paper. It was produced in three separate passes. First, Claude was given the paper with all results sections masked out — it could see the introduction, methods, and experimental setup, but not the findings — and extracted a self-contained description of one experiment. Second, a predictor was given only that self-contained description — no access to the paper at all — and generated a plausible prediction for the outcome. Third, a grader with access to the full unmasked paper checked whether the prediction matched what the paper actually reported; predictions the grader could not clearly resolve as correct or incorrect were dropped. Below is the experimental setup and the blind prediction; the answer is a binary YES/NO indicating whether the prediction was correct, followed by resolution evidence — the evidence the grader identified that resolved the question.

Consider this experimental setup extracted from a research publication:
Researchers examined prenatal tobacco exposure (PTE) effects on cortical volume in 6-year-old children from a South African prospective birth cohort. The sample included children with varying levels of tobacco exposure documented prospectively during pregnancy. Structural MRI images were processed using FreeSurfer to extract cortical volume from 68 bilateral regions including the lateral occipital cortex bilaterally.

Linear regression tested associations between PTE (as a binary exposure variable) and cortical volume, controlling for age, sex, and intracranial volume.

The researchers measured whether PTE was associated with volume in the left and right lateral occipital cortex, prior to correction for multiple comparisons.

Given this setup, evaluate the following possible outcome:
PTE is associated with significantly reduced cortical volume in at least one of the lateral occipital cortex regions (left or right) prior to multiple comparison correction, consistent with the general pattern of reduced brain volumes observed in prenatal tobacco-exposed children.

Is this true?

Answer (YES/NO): NO